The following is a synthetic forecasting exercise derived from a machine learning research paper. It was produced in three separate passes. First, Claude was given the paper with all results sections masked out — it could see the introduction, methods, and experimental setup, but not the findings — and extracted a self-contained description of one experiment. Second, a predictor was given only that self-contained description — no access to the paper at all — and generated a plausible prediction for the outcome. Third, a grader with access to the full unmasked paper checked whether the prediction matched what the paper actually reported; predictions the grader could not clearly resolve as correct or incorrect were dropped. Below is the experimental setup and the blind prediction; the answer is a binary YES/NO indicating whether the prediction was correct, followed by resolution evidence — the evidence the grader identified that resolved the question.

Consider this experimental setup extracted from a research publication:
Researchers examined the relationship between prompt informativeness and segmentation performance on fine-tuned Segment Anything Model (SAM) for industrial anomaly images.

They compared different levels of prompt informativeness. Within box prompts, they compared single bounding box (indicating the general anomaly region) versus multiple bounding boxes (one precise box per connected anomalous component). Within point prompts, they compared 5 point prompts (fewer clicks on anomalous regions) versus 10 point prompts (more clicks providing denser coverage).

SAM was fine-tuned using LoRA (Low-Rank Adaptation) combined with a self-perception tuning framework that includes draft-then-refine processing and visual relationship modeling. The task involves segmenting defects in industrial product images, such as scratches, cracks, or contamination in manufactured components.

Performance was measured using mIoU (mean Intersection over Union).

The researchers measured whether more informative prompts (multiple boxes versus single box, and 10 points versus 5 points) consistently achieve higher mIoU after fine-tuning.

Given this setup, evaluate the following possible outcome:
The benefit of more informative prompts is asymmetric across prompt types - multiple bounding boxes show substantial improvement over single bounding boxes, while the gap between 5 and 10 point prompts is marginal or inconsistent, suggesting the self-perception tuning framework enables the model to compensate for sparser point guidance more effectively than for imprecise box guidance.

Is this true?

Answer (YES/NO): NO